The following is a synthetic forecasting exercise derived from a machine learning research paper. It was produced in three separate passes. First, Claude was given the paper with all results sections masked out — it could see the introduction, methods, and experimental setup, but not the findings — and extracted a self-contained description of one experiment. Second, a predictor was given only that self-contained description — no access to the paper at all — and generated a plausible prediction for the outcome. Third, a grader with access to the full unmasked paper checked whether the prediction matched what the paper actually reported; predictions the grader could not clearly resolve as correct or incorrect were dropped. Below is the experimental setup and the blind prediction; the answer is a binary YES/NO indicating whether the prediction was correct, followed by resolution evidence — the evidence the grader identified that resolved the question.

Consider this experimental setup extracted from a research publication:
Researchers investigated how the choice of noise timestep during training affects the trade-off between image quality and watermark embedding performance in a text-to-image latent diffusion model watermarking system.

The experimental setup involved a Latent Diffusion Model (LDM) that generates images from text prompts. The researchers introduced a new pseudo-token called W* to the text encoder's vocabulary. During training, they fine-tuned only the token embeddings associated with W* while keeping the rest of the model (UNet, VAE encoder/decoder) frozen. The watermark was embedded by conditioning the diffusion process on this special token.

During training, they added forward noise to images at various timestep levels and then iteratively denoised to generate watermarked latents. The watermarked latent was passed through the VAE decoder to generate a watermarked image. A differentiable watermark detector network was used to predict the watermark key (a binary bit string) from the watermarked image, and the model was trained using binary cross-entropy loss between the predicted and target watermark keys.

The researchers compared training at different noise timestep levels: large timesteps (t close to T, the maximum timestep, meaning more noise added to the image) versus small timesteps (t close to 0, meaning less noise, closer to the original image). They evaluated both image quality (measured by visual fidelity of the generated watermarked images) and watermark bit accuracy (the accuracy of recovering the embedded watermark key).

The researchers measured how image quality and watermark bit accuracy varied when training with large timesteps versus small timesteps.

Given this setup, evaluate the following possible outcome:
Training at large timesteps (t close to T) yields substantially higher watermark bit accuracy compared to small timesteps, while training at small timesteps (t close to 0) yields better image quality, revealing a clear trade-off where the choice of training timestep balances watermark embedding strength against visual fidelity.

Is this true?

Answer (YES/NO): YES